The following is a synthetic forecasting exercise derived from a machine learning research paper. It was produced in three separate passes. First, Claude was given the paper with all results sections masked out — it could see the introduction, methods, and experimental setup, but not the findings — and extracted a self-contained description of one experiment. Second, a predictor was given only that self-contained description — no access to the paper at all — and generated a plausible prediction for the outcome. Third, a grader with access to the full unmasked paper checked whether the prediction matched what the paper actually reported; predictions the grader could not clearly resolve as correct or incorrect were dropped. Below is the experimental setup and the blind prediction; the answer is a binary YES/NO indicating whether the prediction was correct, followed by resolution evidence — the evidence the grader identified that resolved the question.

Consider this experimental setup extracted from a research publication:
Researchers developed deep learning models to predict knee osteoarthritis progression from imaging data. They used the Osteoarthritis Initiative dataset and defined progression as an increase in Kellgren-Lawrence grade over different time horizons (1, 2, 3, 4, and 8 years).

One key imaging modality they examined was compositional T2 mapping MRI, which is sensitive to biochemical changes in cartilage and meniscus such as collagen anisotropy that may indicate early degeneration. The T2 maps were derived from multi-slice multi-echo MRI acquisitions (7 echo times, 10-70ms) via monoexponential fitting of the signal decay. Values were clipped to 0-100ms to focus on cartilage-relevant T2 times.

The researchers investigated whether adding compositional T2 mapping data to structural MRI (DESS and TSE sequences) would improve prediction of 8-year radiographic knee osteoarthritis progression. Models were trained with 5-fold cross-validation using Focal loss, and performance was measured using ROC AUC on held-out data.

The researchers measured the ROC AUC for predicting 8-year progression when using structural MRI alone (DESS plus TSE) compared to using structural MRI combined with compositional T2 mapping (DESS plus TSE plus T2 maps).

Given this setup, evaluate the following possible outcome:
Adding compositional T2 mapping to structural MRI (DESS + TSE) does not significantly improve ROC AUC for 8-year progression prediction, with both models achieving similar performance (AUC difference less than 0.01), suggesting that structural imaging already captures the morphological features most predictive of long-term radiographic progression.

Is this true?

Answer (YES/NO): YES